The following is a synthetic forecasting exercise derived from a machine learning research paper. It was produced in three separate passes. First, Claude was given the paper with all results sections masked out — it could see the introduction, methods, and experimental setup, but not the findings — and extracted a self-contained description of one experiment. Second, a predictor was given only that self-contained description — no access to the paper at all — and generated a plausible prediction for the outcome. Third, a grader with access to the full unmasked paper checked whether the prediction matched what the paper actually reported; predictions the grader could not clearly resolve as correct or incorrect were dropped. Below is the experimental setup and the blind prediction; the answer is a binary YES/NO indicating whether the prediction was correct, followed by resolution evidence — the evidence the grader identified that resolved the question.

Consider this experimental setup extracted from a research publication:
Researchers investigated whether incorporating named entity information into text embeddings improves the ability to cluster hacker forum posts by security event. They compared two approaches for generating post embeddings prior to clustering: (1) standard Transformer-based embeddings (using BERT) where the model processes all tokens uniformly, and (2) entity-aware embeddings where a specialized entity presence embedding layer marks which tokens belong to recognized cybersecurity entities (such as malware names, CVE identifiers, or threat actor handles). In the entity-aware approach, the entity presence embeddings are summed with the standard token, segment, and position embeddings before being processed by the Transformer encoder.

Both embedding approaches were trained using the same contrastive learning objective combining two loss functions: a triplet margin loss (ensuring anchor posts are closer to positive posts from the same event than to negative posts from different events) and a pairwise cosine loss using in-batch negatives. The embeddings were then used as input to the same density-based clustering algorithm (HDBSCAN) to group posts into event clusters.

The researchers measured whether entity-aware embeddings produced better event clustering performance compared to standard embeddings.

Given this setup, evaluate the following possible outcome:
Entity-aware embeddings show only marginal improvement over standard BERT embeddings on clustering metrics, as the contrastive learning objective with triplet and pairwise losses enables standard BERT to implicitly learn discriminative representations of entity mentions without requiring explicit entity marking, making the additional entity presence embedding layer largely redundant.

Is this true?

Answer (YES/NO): NO